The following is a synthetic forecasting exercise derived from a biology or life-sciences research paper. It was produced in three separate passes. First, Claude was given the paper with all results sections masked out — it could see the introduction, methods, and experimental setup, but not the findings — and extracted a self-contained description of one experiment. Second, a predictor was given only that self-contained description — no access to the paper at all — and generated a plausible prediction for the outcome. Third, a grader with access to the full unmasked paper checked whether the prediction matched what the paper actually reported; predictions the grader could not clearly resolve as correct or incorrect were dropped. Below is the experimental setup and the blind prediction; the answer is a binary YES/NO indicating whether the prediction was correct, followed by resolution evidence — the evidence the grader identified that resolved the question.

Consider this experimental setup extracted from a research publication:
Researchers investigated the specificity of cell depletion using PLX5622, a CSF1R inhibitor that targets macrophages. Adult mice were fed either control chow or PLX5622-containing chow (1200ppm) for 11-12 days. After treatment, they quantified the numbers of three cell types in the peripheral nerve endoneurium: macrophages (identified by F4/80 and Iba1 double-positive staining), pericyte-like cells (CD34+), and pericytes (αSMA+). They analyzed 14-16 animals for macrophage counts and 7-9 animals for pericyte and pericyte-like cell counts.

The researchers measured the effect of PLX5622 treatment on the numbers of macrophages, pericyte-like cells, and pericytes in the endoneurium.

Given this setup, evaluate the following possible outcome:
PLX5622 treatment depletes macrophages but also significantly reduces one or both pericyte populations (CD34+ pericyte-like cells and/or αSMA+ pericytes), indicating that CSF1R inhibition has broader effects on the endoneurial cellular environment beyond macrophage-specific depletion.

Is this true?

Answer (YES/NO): NO